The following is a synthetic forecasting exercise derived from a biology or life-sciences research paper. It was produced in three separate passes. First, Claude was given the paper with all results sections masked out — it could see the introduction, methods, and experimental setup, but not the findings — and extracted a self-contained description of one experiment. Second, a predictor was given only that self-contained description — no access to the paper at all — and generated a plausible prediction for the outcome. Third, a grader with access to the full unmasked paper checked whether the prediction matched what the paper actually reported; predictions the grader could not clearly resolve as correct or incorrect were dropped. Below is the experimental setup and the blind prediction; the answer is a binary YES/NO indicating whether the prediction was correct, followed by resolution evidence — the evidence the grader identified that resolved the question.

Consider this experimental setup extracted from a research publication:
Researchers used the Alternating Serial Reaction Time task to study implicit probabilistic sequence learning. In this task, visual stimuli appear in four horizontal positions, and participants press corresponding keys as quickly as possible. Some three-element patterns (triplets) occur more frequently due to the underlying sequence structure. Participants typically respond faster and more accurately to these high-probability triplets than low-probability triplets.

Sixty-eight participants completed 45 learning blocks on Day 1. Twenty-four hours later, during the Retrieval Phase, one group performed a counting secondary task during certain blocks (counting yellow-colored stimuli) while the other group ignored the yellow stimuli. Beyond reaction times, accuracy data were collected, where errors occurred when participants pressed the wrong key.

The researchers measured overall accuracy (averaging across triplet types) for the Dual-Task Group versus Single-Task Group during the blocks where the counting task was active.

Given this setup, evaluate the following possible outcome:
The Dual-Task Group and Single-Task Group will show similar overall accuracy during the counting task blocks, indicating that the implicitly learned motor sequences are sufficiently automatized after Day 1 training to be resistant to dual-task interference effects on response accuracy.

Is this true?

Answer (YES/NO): YES